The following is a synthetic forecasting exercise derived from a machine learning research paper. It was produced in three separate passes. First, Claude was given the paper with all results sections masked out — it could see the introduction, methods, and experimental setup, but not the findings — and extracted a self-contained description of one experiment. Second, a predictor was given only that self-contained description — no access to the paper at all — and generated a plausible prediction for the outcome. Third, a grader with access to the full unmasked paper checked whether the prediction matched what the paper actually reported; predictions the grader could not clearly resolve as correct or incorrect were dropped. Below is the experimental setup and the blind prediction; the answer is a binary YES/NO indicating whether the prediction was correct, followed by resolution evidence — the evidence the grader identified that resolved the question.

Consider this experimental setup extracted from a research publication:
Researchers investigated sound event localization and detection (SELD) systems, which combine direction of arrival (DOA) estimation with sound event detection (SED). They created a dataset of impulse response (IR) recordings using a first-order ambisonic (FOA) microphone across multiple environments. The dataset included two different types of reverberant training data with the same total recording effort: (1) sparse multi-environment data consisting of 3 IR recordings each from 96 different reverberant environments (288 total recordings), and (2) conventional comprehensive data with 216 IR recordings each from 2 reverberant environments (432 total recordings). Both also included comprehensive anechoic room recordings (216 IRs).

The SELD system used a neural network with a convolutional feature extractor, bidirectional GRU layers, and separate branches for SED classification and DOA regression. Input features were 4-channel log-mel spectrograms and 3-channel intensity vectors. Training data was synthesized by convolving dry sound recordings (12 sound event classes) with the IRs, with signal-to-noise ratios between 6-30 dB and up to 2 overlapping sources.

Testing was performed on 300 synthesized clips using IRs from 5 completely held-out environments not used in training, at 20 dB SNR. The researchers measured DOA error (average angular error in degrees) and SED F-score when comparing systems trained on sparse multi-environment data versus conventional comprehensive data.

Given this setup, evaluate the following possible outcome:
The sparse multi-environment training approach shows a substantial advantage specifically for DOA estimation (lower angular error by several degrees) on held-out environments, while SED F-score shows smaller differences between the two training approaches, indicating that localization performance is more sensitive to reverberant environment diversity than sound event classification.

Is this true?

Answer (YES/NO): NO